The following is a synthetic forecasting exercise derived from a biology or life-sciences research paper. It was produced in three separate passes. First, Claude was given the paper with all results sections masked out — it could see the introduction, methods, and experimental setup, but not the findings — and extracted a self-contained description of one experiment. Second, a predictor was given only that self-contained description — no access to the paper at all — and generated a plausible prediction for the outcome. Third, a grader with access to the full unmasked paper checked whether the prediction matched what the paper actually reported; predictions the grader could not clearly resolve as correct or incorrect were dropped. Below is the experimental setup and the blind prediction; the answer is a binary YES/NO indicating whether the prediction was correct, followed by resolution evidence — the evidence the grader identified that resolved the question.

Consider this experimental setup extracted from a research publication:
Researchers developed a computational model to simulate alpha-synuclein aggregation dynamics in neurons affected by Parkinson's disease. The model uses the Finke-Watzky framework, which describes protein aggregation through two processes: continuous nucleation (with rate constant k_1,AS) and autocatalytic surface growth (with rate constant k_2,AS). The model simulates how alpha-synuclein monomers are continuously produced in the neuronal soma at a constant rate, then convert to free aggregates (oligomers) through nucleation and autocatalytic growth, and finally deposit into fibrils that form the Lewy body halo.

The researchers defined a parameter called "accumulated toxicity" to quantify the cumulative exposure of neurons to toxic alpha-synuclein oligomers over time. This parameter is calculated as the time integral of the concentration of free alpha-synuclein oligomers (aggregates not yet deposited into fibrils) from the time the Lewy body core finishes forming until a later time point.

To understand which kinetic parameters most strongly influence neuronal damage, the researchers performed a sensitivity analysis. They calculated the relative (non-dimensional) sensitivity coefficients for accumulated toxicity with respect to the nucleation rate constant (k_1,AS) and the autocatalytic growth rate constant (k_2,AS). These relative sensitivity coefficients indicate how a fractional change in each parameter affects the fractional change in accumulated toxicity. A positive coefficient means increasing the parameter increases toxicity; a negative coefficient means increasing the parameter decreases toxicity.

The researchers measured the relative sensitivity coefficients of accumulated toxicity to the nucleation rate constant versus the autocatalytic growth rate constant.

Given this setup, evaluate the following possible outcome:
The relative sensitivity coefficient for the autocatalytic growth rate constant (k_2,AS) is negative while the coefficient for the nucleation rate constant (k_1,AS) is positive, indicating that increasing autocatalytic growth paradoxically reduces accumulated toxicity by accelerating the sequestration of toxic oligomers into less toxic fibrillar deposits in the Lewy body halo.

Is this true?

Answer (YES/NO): NO